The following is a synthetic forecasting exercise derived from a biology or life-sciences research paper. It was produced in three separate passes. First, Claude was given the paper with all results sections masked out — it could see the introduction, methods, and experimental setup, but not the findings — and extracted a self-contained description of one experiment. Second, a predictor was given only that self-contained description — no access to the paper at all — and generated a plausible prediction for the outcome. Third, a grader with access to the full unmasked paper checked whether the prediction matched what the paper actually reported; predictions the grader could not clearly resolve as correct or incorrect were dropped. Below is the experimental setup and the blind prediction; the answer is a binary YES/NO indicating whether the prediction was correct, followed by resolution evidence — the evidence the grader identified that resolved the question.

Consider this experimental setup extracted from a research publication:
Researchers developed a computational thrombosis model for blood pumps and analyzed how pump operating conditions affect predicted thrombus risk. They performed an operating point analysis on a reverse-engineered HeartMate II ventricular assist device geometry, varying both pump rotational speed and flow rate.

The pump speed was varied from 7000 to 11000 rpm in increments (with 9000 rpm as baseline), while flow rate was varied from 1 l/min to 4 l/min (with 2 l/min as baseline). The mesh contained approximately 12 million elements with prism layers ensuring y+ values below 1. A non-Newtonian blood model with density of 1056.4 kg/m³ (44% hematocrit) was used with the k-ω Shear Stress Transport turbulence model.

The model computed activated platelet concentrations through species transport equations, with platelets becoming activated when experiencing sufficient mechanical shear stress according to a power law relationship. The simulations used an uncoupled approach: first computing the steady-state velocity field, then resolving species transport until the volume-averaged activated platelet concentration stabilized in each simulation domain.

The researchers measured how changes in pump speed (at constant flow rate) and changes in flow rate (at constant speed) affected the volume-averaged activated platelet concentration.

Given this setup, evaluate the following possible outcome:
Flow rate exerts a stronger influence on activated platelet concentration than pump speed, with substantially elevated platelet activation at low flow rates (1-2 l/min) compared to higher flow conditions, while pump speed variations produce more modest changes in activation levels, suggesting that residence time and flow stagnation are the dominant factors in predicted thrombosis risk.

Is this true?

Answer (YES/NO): YES